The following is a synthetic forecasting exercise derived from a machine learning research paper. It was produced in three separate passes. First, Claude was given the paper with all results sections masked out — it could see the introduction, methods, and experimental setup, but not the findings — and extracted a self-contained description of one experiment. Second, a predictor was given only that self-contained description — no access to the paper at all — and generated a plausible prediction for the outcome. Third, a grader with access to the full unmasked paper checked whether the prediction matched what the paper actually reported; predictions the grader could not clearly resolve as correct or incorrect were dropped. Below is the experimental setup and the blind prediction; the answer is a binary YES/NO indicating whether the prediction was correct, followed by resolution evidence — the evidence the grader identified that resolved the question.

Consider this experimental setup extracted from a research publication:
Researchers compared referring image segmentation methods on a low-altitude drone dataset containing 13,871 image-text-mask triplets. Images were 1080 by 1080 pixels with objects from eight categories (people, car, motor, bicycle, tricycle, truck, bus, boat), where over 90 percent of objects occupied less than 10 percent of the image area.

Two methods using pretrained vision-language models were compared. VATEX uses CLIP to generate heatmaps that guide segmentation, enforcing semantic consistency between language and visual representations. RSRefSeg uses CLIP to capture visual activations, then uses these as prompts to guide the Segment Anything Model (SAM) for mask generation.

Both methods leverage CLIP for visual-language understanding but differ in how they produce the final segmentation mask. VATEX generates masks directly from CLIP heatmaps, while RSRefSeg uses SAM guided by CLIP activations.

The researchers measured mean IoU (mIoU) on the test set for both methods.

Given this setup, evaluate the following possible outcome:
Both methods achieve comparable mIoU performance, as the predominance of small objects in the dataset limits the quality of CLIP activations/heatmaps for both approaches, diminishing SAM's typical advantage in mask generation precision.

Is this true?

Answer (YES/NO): NO